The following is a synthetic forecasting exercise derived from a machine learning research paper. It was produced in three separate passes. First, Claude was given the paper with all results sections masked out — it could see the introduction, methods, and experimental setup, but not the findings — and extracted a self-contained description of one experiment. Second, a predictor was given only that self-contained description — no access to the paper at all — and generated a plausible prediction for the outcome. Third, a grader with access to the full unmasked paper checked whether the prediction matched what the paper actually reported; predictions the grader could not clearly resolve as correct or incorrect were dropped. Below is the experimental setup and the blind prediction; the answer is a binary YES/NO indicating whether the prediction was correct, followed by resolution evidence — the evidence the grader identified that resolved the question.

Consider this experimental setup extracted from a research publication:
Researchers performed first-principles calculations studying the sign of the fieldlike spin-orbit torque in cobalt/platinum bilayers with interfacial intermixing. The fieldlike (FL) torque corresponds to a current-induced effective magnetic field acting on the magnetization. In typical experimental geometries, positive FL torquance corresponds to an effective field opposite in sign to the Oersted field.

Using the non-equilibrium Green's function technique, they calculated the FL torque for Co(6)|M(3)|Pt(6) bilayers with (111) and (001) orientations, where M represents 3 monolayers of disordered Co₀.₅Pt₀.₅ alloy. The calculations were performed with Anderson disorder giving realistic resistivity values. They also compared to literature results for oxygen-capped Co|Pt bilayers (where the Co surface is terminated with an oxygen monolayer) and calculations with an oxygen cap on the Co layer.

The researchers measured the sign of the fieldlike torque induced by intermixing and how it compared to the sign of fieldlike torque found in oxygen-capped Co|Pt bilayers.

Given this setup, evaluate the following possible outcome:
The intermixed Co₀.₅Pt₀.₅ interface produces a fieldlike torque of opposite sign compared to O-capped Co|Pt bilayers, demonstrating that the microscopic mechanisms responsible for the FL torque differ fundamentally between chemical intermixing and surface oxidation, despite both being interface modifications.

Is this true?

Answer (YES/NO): YES